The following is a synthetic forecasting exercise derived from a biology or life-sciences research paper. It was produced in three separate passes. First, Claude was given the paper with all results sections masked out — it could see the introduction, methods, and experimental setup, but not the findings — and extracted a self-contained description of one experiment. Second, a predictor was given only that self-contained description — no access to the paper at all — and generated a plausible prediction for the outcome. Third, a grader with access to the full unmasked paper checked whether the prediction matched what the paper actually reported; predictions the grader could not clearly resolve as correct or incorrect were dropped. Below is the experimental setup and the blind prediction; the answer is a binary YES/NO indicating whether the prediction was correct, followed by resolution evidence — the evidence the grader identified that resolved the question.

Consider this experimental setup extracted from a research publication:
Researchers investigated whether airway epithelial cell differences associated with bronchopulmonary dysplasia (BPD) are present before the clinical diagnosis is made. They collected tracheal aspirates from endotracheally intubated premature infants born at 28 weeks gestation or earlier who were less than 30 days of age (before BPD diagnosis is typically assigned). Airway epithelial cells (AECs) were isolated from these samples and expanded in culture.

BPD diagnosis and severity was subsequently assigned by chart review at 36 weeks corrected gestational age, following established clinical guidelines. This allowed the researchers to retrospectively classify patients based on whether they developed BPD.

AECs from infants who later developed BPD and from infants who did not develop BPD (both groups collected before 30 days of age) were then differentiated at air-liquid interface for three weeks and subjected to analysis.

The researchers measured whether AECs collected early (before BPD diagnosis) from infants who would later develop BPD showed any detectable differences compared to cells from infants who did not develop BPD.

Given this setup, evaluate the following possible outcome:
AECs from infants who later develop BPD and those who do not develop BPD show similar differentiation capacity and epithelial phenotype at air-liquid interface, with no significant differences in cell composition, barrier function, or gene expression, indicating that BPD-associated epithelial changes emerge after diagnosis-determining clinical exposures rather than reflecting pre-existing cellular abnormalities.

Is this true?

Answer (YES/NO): NO